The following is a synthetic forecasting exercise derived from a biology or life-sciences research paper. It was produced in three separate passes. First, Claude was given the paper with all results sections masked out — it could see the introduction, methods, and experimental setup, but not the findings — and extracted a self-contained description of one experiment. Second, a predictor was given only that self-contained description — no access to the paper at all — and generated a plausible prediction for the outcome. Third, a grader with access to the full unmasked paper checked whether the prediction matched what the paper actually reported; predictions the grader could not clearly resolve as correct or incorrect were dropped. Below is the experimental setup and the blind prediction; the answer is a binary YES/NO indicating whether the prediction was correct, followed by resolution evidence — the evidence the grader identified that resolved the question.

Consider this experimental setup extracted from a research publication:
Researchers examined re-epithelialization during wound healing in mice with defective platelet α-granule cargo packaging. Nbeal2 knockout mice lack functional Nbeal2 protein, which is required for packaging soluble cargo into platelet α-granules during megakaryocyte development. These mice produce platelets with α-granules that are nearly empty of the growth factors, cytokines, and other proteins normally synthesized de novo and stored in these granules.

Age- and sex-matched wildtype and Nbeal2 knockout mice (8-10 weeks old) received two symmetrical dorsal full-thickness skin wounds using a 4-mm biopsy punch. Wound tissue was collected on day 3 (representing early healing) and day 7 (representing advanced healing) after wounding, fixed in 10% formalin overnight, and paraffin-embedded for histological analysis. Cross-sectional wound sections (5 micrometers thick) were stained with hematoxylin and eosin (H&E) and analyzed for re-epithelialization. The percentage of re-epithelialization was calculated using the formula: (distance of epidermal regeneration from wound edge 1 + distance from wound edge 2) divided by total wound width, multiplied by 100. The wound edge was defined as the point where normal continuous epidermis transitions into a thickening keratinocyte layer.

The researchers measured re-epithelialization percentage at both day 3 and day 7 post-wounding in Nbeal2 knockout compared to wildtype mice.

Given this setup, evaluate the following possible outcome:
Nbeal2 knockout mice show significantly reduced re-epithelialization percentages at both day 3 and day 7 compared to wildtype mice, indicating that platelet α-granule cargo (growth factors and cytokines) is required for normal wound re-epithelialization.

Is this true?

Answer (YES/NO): NO